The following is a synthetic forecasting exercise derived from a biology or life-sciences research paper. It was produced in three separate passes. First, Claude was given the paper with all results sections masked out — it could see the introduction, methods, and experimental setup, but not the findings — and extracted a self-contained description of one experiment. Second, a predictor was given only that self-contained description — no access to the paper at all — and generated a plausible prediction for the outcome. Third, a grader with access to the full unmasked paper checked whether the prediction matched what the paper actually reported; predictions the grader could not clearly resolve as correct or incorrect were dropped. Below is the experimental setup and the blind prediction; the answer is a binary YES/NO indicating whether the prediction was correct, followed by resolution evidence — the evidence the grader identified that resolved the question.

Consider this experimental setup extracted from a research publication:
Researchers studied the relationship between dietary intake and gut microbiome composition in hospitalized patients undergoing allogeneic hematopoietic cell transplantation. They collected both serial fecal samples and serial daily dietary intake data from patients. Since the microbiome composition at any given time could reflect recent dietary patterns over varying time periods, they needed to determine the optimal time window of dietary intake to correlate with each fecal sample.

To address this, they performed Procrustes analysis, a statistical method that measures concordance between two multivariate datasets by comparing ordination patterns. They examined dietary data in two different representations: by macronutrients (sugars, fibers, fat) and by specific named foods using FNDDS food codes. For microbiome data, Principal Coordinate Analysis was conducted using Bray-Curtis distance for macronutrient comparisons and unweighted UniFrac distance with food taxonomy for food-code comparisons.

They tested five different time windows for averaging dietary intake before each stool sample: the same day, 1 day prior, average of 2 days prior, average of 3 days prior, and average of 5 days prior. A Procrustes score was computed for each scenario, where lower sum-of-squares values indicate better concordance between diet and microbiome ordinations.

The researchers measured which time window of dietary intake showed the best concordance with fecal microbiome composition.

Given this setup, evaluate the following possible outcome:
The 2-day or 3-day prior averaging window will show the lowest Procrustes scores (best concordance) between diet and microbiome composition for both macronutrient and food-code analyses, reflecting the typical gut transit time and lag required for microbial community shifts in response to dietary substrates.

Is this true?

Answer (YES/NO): NO